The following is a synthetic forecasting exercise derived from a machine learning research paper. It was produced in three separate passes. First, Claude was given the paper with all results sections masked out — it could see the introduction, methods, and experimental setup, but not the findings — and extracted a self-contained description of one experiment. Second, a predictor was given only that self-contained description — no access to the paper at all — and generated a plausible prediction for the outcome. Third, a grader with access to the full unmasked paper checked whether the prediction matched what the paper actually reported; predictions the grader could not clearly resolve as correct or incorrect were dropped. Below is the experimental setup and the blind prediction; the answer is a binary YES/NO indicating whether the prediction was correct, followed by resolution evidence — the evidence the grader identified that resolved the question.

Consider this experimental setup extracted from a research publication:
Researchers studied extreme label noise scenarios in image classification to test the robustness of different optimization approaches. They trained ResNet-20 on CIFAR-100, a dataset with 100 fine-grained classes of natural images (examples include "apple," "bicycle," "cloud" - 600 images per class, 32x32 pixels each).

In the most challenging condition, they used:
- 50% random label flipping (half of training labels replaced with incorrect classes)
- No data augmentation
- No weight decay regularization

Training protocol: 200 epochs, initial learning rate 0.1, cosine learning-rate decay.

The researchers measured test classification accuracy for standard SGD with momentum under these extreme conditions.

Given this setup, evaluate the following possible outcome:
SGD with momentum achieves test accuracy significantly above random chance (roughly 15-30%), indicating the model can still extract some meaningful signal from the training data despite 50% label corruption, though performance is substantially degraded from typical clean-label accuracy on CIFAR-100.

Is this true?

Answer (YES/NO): YES